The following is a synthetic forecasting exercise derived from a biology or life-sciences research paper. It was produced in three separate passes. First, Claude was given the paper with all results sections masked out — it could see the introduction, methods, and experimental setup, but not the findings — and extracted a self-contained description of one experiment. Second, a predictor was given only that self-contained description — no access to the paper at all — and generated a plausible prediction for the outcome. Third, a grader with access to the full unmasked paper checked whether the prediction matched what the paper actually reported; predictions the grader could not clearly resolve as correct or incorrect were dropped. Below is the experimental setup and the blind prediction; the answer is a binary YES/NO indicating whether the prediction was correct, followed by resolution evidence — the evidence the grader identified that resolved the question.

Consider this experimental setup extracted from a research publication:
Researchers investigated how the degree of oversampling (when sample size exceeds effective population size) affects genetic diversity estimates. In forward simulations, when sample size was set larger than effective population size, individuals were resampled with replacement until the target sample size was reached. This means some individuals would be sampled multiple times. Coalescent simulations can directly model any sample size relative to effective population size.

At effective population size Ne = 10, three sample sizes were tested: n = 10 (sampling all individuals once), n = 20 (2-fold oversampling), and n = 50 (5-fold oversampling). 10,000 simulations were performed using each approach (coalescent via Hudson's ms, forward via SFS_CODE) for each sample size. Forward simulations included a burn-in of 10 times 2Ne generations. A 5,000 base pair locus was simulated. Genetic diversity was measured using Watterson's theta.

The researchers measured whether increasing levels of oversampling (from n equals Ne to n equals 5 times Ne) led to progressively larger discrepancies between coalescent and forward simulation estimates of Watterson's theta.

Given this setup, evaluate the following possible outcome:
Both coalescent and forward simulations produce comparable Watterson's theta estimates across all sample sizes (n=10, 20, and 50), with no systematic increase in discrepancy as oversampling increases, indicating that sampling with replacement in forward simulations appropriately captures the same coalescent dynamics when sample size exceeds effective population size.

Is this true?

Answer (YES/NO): NO